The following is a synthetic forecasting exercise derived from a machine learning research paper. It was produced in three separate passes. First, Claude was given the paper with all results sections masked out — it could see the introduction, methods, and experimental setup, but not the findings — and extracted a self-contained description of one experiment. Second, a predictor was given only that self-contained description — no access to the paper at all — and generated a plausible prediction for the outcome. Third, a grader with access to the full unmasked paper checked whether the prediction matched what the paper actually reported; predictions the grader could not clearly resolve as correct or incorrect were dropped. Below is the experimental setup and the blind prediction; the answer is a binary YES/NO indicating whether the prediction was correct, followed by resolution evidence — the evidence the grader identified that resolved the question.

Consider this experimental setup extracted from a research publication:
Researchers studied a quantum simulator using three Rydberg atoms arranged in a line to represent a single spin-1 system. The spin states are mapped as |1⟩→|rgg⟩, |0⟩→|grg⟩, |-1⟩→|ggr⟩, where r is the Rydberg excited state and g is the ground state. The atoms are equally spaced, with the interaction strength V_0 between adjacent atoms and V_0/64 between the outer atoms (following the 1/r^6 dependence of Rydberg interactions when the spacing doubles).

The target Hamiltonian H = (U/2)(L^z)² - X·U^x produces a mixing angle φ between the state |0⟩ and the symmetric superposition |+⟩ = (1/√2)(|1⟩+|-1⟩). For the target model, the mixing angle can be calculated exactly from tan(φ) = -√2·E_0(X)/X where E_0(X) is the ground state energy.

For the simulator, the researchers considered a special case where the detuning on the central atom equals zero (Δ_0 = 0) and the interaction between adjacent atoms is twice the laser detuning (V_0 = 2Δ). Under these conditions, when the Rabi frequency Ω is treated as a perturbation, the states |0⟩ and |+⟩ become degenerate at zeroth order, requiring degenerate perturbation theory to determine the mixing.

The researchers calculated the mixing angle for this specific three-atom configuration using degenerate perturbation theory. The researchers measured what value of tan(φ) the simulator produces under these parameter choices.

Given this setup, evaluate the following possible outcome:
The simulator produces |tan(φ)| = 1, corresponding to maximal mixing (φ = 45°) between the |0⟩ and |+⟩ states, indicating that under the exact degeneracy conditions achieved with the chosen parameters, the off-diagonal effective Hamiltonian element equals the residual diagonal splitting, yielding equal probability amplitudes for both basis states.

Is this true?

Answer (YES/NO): NO